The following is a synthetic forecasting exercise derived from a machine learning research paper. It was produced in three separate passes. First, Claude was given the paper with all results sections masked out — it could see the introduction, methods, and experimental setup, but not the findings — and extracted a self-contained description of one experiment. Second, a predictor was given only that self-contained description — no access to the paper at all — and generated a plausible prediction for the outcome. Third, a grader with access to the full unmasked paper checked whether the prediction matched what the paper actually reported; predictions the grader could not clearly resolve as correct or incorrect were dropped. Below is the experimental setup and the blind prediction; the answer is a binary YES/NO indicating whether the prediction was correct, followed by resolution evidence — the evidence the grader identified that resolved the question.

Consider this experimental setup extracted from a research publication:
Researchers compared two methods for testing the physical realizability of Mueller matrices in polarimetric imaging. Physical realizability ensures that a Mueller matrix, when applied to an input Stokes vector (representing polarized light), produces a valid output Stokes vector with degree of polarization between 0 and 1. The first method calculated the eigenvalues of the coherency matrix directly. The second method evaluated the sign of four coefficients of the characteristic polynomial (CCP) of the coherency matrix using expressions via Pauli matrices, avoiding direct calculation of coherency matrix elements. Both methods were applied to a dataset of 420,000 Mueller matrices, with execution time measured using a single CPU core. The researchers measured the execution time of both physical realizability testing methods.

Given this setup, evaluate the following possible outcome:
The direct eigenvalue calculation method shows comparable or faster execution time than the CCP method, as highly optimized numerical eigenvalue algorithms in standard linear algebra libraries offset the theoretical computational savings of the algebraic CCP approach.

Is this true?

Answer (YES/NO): NO